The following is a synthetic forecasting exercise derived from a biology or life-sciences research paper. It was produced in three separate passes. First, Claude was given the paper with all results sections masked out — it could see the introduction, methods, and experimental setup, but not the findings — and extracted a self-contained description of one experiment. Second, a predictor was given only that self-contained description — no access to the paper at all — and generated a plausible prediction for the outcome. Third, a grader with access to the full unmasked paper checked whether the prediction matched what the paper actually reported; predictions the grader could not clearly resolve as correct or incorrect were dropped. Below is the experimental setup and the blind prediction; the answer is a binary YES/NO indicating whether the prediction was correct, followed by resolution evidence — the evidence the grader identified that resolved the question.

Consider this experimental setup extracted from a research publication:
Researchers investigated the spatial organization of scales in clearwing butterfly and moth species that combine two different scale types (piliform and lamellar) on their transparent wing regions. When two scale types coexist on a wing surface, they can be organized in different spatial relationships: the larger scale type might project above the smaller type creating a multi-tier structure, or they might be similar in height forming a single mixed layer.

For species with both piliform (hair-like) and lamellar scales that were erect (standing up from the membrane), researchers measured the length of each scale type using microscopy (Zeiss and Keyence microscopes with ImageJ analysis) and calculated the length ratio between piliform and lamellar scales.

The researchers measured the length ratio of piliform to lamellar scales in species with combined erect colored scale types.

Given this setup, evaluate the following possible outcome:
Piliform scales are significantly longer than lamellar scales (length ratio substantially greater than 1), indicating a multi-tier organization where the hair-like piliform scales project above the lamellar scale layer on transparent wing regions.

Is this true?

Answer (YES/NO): YES